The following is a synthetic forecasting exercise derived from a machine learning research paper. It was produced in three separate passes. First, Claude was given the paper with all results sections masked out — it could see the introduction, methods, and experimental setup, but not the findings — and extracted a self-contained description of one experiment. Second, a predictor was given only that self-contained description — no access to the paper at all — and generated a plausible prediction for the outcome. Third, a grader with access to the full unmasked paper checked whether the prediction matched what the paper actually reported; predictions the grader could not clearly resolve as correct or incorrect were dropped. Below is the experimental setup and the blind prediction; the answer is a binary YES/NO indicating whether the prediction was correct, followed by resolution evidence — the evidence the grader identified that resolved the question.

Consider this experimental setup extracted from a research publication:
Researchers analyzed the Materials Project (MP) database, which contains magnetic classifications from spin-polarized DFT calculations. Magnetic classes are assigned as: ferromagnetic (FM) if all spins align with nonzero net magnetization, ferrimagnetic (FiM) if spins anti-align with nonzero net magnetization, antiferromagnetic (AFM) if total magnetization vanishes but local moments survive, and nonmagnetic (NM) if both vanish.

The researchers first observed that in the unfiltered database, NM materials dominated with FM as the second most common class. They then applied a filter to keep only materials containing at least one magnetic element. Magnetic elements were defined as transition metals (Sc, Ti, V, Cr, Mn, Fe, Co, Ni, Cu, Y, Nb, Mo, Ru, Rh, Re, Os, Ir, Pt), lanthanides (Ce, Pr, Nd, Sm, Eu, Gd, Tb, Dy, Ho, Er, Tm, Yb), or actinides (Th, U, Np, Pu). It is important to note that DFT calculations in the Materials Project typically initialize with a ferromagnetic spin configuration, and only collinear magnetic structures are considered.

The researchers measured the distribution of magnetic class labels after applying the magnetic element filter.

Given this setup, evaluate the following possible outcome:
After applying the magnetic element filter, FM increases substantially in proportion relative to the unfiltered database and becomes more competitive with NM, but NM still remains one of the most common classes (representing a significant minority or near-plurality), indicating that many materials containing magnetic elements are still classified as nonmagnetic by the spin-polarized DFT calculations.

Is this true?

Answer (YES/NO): NO